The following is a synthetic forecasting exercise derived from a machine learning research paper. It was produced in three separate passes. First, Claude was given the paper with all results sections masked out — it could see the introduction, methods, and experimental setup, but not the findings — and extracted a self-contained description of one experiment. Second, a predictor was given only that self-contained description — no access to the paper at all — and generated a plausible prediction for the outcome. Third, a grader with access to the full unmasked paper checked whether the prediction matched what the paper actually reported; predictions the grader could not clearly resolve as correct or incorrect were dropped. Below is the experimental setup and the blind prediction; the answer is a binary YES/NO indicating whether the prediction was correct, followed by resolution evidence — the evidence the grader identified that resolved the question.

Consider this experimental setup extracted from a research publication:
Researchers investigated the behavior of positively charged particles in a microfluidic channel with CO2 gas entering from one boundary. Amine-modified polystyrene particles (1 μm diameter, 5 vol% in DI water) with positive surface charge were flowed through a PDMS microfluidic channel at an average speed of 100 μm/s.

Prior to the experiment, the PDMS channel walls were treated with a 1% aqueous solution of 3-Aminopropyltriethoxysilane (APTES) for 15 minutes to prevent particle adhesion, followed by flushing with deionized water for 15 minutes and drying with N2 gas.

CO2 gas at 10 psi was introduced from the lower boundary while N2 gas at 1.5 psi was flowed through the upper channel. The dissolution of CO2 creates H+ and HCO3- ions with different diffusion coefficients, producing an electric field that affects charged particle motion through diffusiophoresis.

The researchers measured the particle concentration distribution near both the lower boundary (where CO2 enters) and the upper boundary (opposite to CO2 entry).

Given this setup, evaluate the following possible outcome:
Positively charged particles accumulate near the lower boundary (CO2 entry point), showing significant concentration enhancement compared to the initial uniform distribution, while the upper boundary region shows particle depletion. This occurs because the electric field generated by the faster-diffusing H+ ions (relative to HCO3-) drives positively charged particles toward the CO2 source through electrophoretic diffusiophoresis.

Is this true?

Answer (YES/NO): YES